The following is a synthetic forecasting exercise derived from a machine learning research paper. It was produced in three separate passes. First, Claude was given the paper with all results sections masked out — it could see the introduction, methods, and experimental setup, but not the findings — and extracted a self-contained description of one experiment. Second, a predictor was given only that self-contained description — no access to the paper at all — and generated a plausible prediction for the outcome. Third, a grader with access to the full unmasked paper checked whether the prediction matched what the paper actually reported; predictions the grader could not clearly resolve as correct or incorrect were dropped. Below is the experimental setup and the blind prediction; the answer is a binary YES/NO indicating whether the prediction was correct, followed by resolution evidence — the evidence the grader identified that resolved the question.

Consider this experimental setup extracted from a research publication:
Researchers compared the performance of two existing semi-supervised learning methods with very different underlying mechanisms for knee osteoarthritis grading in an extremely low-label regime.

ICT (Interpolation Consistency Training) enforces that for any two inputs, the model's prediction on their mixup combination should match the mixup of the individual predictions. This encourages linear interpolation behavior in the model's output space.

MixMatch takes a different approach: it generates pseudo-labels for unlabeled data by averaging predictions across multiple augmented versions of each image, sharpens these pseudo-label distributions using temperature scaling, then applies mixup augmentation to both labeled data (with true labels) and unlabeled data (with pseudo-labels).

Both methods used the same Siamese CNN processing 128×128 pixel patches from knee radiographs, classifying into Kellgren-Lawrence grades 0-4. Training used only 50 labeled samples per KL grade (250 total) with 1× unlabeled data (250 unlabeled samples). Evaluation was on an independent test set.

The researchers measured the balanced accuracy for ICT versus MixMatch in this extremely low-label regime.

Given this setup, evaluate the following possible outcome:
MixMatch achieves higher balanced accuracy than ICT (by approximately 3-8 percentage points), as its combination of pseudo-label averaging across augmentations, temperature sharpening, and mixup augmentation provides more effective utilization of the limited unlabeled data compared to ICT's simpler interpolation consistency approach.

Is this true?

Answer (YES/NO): NO